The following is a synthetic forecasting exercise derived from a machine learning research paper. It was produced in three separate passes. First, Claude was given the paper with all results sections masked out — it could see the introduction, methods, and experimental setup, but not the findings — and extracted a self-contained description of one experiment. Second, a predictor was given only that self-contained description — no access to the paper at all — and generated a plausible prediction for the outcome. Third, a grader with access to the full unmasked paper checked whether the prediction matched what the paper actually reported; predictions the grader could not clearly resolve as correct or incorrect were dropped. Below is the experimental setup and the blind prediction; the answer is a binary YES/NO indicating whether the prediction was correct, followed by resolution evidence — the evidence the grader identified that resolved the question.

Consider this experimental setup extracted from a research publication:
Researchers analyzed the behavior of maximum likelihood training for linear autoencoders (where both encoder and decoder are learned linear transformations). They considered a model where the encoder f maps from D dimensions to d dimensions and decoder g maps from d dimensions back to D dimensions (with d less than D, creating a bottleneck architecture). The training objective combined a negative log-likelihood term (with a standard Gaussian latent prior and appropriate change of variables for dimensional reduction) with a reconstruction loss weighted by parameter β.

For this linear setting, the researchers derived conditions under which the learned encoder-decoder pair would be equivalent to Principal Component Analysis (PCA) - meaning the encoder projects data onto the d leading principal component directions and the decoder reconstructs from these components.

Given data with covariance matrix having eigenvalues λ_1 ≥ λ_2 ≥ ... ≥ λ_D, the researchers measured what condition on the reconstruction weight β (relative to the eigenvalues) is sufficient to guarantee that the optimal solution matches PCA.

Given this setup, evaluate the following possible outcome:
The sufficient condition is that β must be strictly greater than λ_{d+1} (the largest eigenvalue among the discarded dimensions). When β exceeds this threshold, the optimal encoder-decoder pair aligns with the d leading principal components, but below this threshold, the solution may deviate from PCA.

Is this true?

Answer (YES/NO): NO